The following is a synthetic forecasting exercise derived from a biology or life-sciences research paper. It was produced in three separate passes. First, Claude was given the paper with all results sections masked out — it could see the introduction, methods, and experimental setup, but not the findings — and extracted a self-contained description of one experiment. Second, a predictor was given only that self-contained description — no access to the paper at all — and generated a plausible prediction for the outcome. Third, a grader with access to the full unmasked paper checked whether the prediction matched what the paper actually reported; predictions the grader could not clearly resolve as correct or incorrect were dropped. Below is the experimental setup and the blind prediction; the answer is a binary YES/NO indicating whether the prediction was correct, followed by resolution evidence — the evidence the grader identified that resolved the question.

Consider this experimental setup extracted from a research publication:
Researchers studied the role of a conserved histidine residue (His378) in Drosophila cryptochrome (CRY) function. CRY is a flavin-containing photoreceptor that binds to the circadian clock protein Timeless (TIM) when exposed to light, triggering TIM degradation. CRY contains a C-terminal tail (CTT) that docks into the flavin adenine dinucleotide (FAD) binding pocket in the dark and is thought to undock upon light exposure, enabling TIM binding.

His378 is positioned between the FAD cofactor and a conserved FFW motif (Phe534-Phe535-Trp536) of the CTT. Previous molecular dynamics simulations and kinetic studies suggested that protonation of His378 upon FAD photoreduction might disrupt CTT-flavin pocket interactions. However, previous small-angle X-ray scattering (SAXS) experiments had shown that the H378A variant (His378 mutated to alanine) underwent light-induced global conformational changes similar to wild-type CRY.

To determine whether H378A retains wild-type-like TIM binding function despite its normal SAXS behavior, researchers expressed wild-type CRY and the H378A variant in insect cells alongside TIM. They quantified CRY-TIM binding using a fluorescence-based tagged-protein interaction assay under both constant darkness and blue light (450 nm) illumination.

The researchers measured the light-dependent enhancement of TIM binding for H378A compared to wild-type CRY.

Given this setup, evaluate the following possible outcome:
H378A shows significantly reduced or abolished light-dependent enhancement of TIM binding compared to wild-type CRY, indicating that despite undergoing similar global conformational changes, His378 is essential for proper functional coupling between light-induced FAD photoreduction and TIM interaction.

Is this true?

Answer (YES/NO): NO